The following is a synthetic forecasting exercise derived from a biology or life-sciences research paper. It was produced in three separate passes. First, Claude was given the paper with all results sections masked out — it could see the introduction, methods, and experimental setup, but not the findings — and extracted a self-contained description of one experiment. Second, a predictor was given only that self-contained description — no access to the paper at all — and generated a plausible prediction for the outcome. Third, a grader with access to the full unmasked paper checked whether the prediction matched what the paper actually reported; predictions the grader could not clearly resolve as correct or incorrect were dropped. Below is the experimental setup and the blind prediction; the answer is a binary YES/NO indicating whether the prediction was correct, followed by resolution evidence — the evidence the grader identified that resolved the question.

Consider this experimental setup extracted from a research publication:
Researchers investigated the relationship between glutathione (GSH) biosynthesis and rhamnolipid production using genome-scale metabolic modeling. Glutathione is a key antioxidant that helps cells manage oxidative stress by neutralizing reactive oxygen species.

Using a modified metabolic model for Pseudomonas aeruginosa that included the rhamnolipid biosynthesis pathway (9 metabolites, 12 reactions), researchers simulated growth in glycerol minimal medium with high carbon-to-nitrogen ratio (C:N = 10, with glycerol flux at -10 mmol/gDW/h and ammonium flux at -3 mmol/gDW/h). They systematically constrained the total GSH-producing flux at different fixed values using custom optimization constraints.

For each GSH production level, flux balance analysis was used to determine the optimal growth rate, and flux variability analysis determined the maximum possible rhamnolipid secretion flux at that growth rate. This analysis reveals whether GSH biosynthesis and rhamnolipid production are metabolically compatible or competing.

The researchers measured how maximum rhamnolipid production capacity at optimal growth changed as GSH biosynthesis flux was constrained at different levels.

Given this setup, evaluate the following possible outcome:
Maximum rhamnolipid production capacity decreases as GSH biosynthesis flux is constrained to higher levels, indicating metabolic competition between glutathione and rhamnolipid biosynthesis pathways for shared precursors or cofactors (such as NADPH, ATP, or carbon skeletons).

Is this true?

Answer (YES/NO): NO